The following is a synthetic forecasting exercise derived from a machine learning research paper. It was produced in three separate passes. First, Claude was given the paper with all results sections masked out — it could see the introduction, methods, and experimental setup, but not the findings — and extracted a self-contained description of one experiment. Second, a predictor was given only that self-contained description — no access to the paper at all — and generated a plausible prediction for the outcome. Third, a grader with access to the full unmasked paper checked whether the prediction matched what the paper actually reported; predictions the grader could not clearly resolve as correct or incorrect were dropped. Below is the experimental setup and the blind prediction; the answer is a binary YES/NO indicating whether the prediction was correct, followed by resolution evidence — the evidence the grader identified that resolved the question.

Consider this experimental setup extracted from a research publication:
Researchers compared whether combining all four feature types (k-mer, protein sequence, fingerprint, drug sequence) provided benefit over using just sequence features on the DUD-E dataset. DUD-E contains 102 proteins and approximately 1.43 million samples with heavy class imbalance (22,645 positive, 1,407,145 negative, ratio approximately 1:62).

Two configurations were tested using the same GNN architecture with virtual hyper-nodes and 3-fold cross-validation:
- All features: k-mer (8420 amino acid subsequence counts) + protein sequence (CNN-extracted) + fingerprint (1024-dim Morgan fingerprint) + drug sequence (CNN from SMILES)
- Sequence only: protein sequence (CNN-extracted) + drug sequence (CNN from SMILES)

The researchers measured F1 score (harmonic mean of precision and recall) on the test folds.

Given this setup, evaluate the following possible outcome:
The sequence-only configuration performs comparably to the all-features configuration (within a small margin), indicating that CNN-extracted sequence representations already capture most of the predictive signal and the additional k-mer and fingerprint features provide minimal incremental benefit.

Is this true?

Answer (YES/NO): NO